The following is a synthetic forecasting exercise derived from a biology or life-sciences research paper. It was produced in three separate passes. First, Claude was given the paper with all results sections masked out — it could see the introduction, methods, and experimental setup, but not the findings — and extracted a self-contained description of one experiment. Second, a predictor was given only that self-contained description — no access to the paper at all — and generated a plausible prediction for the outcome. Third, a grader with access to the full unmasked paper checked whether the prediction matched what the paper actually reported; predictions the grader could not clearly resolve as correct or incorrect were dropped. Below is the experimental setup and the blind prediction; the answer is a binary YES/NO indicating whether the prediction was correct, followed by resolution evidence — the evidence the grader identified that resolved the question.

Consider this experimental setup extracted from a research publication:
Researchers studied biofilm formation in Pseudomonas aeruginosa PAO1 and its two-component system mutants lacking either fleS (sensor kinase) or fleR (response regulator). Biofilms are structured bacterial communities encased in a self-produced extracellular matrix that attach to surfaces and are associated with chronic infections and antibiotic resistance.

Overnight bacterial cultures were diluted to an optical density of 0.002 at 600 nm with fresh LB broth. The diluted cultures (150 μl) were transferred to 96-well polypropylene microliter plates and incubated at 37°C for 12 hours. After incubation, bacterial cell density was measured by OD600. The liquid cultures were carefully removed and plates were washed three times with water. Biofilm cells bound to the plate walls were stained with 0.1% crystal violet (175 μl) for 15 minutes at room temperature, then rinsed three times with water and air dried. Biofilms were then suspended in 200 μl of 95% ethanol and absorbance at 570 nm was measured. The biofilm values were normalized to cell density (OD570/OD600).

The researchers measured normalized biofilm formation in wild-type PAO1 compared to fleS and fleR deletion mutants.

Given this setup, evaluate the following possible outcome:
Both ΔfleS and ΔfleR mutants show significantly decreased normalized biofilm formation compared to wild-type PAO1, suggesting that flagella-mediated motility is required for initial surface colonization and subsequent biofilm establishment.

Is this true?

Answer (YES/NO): YES